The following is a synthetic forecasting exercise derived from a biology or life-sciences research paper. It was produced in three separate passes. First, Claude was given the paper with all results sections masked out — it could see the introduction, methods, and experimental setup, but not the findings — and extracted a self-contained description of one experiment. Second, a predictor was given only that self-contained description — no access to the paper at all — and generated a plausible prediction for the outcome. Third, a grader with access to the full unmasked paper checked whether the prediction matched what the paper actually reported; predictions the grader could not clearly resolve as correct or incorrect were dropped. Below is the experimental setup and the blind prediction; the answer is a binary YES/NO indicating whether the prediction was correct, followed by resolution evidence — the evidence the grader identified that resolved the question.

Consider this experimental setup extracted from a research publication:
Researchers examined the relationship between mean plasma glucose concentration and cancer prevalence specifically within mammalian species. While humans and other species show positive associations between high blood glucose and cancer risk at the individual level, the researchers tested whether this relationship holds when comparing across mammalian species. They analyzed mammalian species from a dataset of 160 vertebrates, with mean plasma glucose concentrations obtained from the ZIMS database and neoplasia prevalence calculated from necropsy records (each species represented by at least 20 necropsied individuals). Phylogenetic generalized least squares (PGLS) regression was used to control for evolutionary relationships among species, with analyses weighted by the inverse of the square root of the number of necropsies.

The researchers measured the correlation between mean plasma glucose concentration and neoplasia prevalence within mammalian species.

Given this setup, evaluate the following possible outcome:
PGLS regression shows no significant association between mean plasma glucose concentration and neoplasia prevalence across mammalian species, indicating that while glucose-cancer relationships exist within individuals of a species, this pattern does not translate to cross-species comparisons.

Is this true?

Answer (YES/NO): YES